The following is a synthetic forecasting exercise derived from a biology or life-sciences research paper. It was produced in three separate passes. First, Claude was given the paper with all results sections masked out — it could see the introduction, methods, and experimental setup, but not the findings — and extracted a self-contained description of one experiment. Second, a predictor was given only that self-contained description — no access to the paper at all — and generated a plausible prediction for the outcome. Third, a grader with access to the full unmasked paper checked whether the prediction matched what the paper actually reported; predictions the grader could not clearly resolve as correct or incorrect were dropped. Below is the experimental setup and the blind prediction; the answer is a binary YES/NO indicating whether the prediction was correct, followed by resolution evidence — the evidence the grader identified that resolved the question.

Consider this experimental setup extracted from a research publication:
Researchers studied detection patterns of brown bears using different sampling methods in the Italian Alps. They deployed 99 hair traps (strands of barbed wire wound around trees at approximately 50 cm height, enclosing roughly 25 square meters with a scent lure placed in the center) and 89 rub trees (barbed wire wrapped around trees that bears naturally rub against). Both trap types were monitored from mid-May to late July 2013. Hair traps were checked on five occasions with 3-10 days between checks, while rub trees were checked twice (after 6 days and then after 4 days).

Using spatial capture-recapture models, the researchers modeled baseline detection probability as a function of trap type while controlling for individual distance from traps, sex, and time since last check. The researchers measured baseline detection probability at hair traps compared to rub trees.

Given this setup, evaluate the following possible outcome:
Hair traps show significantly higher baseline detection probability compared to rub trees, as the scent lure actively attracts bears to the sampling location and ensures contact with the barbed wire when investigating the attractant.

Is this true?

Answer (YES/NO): YES